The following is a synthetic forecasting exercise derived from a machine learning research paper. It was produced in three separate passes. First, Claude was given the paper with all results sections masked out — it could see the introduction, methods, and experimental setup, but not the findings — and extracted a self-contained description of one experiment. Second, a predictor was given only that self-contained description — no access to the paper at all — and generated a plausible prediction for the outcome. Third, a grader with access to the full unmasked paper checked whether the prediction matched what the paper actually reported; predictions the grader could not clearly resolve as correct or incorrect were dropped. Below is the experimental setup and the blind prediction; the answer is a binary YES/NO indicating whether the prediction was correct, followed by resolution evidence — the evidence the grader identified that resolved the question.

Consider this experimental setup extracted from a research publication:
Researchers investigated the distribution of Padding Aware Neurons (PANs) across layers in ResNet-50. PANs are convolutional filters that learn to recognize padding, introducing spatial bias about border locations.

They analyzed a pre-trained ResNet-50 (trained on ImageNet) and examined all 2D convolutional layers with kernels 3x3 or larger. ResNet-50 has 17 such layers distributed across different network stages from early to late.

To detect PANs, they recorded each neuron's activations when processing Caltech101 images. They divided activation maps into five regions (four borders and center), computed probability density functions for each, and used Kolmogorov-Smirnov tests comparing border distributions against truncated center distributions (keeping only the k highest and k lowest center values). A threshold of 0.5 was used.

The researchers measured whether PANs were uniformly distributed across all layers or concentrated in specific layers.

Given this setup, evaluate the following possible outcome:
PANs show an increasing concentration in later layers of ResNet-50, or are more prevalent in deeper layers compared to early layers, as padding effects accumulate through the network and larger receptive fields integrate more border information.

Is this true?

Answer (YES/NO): NO